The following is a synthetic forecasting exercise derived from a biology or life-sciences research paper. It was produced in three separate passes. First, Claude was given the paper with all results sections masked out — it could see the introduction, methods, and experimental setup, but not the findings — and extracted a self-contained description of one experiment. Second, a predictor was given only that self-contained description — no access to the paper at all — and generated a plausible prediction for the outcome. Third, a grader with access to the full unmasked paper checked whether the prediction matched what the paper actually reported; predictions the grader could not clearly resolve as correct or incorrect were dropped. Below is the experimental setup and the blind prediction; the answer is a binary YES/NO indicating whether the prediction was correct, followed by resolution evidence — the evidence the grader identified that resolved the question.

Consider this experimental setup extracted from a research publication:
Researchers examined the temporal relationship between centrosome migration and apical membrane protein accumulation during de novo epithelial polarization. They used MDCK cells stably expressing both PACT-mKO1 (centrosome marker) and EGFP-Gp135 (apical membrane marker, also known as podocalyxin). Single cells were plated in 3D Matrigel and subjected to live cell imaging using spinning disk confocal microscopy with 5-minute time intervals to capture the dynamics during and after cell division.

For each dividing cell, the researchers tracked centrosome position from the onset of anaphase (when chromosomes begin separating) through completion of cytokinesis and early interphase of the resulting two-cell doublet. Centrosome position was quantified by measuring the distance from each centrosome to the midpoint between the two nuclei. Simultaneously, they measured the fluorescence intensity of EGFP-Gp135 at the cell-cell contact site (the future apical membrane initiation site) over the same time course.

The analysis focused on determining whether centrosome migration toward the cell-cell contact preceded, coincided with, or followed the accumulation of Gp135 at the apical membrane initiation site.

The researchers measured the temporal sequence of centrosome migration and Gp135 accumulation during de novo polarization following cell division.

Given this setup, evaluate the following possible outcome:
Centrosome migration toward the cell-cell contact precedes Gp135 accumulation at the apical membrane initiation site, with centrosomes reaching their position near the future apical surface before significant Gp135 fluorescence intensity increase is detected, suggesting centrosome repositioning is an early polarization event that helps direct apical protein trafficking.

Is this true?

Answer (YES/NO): YES